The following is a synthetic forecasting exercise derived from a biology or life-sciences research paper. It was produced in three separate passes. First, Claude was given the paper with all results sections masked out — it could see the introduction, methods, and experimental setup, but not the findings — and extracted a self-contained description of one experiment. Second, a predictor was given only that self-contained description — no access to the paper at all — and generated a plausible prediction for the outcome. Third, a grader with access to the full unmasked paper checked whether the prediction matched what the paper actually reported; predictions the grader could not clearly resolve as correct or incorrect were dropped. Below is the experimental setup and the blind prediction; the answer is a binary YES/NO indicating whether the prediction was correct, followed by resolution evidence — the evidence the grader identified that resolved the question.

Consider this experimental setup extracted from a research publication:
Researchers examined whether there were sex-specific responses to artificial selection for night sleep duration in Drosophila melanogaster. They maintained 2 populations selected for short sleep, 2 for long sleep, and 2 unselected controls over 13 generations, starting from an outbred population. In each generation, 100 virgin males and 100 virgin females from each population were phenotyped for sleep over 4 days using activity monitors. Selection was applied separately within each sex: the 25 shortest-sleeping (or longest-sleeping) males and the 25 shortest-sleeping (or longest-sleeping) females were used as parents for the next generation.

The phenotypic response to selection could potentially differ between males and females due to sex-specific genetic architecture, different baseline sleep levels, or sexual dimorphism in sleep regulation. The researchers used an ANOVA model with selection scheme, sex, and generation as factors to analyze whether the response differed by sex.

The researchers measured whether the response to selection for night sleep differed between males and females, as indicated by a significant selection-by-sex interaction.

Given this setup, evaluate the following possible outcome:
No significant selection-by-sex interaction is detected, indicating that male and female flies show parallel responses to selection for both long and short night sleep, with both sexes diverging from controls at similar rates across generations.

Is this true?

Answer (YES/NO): YES